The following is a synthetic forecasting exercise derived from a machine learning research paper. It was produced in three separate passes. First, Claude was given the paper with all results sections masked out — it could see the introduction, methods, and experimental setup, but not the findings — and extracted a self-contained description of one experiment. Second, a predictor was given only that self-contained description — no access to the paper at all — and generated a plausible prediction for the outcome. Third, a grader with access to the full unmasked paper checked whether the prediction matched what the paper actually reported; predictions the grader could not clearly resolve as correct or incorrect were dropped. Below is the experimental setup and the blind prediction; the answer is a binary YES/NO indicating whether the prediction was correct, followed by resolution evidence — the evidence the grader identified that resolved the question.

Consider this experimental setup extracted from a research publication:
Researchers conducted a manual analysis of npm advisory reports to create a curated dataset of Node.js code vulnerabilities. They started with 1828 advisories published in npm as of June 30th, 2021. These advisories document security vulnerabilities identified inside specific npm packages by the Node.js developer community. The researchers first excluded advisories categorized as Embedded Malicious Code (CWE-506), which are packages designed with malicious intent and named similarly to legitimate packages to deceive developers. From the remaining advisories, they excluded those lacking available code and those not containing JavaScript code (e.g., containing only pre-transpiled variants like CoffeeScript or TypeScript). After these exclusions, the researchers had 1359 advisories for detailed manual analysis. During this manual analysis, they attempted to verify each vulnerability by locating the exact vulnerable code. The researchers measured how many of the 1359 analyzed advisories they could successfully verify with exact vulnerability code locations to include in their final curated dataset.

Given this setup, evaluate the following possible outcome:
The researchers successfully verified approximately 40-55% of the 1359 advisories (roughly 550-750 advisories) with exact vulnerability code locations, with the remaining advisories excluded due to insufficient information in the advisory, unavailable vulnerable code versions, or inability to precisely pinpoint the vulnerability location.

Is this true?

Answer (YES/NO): NO